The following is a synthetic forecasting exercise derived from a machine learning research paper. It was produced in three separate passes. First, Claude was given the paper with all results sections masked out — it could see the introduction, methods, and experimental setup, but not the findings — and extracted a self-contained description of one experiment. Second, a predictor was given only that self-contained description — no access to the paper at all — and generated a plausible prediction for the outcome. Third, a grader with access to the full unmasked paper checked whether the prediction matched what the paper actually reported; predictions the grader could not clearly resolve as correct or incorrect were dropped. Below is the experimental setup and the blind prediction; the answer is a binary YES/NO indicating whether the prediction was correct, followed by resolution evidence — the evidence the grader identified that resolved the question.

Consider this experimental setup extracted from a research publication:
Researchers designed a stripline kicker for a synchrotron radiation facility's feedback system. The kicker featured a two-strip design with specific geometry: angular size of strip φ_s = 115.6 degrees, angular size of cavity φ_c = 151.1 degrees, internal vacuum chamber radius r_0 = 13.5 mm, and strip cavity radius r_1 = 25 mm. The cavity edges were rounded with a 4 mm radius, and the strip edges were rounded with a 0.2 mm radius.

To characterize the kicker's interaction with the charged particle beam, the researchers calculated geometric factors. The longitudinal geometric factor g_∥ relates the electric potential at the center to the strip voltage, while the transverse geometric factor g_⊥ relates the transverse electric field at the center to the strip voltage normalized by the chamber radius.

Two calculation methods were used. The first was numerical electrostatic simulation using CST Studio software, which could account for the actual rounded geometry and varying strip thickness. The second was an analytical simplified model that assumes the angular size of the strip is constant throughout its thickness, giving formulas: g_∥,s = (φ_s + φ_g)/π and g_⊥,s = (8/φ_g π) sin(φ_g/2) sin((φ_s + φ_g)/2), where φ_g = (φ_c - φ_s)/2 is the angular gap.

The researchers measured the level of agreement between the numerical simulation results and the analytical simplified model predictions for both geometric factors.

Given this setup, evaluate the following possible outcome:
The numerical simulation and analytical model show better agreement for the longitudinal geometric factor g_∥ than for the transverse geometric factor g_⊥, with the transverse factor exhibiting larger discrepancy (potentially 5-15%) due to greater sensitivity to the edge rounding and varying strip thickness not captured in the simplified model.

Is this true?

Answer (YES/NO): NO